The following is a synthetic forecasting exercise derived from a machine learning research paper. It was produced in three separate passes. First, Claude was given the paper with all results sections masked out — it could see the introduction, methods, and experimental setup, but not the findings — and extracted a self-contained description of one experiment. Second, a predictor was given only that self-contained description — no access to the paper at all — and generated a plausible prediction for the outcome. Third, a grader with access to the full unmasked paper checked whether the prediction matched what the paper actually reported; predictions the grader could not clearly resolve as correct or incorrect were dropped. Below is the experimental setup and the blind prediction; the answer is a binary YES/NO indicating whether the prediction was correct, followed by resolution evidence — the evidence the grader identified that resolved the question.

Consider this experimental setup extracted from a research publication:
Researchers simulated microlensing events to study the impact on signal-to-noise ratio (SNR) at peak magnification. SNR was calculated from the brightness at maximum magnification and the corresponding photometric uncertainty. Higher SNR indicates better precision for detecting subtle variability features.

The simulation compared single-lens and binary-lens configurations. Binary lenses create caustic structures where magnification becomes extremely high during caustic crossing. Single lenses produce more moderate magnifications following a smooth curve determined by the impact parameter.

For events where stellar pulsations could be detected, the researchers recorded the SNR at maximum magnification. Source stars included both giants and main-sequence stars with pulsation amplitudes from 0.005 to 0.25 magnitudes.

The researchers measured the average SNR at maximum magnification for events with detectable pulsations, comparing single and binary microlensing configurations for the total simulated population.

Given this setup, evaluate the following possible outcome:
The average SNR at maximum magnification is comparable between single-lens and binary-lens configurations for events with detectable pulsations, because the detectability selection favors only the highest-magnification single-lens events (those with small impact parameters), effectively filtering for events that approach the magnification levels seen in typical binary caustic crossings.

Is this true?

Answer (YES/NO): NO